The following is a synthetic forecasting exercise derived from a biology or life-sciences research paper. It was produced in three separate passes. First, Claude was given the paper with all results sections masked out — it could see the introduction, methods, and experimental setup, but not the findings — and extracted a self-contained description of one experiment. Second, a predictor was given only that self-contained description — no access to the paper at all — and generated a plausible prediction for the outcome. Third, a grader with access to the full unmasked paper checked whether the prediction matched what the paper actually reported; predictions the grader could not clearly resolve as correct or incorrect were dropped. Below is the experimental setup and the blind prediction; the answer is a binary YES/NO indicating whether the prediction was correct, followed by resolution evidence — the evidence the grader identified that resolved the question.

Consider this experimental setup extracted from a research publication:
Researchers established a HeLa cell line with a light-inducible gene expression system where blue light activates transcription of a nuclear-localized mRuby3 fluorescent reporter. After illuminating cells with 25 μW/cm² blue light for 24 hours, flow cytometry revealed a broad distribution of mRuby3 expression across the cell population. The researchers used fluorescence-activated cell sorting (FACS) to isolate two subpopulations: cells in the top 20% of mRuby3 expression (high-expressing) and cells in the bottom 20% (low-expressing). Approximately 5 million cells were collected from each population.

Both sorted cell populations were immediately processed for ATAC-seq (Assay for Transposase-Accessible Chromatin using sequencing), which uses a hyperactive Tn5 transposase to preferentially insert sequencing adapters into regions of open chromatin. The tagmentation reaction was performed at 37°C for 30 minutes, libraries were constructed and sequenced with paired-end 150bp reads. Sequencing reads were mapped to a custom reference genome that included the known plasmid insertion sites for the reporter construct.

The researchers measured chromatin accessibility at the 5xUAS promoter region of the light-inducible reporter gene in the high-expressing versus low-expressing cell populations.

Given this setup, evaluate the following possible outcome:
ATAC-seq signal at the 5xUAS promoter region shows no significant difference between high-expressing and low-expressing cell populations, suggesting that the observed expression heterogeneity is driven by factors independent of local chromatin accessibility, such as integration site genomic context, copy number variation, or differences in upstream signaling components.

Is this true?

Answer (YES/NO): NO